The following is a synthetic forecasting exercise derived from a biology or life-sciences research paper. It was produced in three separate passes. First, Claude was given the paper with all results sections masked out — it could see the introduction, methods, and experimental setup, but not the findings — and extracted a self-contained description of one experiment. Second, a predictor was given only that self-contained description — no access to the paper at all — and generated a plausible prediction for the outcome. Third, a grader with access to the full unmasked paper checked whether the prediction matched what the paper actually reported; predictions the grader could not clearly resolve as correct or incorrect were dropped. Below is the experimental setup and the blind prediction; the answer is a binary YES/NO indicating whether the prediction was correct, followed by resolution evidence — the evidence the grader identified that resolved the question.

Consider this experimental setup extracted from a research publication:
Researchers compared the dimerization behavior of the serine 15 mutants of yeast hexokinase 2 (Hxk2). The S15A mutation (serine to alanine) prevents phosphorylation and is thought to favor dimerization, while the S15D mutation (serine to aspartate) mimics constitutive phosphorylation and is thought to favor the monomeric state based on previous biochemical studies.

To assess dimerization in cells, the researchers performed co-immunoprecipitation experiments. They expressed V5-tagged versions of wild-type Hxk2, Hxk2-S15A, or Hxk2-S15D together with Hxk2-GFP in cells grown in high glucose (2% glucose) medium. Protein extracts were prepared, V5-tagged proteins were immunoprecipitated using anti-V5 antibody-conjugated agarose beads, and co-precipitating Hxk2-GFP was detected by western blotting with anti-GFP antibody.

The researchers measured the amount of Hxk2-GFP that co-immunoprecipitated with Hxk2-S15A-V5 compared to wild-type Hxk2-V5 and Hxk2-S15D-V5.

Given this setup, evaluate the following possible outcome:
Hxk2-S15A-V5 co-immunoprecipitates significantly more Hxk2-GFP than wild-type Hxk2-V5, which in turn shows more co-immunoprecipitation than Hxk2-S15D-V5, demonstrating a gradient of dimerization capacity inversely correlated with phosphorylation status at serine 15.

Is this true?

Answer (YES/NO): NO